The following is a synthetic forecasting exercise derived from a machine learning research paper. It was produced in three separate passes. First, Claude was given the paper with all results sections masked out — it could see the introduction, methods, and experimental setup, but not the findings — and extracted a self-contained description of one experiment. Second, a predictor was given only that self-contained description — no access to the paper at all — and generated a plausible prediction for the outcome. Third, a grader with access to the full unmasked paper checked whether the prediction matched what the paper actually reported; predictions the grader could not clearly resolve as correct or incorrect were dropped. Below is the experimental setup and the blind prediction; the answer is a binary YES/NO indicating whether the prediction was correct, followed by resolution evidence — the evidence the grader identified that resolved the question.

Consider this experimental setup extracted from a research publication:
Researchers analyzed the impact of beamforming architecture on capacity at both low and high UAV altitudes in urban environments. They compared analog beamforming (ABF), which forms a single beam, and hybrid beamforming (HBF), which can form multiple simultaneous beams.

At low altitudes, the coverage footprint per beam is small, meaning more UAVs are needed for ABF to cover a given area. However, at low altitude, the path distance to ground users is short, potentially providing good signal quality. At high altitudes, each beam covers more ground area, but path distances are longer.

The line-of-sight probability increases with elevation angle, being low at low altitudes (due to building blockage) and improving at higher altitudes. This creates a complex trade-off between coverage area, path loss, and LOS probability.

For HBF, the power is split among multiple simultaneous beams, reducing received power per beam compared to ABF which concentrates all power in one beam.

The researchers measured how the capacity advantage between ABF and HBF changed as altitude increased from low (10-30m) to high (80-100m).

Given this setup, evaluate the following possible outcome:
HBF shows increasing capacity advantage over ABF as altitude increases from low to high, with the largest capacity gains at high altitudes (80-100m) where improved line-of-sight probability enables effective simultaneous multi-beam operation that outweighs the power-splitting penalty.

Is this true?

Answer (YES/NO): NO